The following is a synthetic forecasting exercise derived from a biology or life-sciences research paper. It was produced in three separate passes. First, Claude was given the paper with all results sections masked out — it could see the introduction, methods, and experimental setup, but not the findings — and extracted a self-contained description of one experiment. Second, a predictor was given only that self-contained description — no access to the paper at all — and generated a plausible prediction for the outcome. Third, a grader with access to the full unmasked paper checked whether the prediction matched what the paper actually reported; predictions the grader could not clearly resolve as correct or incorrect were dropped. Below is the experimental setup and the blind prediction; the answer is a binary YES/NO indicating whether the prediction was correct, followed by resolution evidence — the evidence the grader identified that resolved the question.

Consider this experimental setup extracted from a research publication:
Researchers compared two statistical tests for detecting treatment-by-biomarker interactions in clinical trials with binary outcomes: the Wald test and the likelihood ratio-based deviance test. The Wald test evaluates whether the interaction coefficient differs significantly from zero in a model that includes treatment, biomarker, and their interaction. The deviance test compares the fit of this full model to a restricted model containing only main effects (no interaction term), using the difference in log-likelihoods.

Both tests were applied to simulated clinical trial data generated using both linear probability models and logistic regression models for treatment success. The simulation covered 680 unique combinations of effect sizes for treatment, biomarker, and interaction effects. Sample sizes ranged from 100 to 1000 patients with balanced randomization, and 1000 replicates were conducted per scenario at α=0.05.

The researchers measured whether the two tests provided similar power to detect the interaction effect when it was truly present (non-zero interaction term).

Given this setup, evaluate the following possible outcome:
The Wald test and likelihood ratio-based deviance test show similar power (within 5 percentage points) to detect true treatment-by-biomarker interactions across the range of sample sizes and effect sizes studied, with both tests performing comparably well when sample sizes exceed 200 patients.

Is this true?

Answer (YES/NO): NO